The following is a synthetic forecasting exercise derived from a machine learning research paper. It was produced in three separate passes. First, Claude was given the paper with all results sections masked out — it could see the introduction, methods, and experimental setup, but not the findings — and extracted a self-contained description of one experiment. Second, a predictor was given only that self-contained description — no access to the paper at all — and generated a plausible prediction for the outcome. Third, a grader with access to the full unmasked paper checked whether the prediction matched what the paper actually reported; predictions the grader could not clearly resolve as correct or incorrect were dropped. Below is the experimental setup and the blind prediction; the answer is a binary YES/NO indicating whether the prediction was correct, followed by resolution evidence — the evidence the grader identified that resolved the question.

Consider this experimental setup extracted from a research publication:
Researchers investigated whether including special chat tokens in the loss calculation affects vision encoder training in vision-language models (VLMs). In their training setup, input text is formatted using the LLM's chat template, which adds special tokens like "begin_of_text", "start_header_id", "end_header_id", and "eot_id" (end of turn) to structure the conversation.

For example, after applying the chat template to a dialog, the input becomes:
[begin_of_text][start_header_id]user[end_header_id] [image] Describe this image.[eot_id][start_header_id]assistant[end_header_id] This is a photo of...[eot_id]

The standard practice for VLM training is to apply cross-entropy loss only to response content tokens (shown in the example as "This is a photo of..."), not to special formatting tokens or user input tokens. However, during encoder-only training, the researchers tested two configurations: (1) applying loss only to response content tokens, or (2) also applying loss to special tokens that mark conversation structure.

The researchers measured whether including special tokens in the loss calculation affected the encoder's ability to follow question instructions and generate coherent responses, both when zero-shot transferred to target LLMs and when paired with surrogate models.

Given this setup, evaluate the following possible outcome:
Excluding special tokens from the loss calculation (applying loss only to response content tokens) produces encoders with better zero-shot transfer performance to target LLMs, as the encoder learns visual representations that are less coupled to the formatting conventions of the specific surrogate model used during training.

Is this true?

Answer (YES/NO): NO